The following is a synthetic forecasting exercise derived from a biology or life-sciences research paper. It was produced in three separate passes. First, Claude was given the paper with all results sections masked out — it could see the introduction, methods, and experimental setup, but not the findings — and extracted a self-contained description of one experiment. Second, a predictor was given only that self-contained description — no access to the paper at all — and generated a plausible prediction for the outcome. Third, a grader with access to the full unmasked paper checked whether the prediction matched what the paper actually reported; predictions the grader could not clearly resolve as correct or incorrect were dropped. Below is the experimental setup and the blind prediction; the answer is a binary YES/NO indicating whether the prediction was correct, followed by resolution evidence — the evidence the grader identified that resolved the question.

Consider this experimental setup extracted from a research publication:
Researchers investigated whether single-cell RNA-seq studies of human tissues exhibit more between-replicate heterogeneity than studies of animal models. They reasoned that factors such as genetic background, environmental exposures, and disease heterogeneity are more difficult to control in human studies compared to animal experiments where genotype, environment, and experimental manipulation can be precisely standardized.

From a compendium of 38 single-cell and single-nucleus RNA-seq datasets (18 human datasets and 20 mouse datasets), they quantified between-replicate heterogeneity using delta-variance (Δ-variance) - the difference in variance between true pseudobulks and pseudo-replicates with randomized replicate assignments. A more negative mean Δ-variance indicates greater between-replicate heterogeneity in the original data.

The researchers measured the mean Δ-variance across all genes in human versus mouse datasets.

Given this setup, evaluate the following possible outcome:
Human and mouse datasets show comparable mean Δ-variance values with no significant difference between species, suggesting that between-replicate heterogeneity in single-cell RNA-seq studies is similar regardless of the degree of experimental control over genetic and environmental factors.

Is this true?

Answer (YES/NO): NO